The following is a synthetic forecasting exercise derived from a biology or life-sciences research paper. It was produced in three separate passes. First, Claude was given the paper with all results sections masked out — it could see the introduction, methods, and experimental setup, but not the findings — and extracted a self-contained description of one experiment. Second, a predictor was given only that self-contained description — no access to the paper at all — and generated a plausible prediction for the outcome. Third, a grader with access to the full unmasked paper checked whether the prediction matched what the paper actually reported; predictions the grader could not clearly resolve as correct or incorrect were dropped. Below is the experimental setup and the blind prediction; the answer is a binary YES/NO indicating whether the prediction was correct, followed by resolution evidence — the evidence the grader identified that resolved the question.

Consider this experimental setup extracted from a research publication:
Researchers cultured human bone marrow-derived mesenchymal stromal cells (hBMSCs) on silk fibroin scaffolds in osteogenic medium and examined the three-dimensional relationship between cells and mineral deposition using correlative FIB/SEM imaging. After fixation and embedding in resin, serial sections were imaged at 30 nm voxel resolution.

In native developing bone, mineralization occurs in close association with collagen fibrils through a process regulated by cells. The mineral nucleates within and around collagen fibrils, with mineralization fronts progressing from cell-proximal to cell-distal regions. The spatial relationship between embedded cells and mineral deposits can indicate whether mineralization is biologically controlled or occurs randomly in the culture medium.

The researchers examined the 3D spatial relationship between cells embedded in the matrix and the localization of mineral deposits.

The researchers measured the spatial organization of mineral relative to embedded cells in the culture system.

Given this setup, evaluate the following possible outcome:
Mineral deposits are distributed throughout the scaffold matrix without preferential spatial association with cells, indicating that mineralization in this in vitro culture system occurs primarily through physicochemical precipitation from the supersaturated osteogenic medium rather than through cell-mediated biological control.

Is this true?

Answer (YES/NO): NO